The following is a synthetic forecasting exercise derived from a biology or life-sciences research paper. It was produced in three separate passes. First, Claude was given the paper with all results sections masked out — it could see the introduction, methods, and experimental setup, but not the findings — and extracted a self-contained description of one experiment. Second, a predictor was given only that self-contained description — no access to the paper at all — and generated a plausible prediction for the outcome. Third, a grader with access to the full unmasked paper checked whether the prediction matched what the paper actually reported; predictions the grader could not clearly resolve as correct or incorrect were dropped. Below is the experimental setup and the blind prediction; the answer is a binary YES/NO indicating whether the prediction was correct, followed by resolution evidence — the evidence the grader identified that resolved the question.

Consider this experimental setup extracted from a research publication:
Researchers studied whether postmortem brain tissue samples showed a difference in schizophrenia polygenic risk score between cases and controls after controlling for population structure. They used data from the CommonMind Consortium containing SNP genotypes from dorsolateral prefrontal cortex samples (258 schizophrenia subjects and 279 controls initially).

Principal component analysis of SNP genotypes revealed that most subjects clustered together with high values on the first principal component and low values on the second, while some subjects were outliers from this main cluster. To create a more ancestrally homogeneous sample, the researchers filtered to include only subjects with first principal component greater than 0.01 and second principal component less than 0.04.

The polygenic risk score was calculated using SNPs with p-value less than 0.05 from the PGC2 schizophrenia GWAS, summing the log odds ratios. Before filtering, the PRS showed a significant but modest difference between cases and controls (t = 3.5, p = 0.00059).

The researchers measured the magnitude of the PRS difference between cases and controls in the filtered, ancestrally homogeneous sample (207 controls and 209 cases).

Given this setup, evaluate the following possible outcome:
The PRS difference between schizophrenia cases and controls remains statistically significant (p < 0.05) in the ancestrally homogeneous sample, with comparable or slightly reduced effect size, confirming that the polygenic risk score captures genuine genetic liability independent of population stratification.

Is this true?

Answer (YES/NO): NO